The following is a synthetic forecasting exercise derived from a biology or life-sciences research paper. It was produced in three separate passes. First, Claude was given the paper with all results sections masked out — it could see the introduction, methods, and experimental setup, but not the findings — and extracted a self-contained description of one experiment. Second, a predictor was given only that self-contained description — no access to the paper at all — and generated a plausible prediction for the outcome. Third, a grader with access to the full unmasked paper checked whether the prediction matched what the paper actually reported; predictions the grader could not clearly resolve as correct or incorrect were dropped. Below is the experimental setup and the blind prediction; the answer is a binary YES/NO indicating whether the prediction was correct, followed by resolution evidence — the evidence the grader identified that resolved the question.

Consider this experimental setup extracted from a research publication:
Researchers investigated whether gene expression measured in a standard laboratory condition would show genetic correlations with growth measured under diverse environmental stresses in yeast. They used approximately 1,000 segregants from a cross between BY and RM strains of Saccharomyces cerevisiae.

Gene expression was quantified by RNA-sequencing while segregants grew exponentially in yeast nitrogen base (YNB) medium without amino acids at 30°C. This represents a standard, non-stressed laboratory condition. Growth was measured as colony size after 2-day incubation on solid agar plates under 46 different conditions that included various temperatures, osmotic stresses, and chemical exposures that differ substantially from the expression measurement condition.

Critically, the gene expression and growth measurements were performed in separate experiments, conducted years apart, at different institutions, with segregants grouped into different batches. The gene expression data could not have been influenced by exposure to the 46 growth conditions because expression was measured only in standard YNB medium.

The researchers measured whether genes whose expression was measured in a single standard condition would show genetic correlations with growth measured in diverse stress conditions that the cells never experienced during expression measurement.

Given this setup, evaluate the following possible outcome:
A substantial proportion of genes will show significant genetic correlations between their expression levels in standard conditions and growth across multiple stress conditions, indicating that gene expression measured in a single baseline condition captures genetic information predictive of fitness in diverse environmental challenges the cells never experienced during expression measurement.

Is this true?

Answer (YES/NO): YES